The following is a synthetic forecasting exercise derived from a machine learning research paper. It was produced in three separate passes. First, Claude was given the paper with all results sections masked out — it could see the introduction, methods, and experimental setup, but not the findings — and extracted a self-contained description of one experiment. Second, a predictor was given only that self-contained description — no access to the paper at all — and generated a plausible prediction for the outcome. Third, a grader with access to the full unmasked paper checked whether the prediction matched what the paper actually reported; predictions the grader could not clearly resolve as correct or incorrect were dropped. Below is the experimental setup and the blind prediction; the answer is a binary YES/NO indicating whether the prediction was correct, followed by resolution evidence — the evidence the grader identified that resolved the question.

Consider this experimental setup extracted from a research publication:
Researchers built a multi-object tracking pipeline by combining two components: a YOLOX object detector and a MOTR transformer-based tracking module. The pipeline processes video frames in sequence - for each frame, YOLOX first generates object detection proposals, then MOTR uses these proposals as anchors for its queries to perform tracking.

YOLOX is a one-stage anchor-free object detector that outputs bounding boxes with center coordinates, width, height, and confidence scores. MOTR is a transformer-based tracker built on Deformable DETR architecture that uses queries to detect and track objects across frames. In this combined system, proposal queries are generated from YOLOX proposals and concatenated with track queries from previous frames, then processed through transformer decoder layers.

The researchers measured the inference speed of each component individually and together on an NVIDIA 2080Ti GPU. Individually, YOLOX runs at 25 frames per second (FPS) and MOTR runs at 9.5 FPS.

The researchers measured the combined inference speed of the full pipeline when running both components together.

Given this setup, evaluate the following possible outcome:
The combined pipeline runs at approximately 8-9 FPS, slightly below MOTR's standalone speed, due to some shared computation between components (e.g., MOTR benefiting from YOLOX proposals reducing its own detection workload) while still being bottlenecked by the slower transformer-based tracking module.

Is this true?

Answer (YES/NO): NO